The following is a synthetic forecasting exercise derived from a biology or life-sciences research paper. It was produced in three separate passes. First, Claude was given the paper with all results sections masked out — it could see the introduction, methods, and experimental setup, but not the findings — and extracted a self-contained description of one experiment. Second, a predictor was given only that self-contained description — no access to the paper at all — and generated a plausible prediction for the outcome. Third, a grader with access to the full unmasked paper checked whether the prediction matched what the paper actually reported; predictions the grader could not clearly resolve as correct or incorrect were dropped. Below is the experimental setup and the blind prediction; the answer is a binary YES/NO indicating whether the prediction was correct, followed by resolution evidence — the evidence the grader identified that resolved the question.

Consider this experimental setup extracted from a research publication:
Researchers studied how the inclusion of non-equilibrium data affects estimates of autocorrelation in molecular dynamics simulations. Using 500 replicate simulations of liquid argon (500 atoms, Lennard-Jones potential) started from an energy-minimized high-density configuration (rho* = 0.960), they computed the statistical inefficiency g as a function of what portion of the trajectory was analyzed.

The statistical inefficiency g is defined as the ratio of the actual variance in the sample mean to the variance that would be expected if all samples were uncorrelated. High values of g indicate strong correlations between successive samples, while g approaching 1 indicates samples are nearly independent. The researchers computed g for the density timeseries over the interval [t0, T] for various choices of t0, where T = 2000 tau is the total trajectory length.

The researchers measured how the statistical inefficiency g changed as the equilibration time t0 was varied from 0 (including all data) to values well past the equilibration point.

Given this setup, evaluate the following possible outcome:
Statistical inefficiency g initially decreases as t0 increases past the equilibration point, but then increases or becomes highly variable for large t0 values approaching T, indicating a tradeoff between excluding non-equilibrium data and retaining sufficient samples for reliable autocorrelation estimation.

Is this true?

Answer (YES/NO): NO